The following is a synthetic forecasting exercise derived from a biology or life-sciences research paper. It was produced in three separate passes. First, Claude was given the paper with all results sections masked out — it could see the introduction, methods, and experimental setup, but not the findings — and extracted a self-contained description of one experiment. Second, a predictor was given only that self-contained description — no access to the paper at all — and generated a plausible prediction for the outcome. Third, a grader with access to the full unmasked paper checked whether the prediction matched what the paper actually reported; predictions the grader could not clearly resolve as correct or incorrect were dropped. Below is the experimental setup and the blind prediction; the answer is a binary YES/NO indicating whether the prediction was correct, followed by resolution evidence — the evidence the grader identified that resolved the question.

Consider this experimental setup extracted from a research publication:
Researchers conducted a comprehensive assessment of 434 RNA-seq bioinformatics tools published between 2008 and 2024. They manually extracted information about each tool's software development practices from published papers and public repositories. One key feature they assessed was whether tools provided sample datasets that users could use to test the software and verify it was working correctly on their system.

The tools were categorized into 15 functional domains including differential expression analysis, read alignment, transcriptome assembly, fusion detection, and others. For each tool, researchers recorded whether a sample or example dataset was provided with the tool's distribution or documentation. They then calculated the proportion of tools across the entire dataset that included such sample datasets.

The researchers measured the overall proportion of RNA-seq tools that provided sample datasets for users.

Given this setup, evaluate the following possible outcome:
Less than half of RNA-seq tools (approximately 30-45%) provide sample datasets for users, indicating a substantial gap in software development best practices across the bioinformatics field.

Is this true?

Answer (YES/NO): NO